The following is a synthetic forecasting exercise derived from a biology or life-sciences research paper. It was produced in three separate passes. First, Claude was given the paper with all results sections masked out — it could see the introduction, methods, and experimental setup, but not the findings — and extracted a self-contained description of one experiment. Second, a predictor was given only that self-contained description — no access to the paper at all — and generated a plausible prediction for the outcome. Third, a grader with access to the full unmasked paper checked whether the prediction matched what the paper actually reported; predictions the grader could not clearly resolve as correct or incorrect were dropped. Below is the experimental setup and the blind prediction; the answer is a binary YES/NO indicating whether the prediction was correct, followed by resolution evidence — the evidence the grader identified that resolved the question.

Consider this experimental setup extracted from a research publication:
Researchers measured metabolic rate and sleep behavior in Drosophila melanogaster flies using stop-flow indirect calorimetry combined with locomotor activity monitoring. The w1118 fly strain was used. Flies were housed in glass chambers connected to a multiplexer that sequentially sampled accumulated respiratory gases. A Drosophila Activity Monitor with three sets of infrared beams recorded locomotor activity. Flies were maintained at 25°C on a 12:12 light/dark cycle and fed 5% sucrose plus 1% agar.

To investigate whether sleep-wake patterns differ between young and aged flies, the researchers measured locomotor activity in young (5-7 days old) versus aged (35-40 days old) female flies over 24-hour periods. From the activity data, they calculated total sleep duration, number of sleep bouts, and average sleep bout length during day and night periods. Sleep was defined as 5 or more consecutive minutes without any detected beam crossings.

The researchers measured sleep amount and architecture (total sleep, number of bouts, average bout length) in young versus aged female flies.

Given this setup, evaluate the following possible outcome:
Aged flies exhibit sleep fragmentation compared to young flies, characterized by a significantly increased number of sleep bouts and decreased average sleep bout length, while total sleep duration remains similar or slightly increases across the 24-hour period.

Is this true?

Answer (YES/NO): NO